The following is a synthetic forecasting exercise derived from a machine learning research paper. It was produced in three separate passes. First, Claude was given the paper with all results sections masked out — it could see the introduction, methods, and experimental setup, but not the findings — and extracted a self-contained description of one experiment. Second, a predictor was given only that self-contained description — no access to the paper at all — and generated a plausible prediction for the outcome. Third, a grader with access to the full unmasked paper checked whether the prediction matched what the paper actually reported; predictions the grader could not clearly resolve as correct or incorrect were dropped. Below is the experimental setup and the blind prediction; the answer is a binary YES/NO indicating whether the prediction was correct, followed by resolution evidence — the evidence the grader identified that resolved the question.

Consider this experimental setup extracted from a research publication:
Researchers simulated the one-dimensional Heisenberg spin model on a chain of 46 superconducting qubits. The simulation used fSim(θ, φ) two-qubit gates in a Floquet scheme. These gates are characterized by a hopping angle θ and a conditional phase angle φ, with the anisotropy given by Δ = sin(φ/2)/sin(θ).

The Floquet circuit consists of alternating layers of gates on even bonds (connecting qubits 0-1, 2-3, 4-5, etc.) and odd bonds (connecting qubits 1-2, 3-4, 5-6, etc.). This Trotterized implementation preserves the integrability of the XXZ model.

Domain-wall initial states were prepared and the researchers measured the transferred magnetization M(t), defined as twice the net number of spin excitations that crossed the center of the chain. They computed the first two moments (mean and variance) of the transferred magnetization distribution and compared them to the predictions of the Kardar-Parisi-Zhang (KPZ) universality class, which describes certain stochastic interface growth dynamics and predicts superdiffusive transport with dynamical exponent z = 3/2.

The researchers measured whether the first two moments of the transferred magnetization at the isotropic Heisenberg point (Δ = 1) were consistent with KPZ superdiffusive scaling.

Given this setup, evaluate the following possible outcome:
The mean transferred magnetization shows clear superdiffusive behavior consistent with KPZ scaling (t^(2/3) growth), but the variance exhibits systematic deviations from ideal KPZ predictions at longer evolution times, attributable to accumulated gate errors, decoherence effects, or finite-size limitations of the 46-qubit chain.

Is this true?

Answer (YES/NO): NO